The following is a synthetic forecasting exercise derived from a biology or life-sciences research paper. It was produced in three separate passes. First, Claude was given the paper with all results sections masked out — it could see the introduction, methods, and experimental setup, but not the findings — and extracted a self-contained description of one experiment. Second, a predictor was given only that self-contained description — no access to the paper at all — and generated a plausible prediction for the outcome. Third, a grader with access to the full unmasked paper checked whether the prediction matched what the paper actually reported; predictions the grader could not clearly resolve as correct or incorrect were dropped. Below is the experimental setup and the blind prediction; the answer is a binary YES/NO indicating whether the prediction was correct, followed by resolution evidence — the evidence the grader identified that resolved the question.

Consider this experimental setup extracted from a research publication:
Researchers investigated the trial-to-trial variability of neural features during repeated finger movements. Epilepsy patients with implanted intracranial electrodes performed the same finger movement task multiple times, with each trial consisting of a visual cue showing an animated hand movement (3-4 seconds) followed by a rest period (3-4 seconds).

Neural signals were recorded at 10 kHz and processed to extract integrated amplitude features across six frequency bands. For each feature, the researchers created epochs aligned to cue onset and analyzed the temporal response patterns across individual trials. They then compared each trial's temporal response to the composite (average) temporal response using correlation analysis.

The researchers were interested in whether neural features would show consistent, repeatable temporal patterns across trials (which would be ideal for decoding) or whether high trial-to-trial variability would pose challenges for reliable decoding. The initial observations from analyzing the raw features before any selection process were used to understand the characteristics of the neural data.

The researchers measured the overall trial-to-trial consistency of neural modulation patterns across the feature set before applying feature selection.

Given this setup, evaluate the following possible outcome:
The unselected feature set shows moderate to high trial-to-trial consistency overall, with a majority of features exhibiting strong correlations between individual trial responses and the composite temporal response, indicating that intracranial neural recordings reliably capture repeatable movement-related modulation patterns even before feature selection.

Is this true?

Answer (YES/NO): NO